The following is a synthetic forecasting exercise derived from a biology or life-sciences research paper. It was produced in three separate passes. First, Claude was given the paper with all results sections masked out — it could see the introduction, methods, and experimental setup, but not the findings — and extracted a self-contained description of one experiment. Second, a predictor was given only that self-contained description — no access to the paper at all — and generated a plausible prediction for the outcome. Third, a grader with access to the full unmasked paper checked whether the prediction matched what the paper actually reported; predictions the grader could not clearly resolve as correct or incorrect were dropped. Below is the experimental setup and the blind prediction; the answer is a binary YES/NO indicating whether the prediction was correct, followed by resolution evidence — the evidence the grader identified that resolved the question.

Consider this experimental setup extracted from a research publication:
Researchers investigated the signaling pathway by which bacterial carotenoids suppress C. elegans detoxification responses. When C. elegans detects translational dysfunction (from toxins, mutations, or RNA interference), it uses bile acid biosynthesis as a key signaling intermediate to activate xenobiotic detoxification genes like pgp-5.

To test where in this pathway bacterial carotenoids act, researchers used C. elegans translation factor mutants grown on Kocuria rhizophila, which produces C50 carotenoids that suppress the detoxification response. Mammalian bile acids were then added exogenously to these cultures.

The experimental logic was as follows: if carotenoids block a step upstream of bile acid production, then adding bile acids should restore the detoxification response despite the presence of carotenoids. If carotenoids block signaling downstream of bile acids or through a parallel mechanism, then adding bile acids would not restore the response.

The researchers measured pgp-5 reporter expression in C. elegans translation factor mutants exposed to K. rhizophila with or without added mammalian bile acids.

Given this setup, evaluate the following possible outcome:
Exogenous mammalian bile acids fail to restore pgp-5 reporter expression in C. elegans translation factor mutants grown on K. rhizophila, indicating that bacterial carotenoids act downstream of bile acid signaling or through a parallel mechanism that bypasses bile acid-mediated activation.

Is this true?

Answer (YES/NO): NO